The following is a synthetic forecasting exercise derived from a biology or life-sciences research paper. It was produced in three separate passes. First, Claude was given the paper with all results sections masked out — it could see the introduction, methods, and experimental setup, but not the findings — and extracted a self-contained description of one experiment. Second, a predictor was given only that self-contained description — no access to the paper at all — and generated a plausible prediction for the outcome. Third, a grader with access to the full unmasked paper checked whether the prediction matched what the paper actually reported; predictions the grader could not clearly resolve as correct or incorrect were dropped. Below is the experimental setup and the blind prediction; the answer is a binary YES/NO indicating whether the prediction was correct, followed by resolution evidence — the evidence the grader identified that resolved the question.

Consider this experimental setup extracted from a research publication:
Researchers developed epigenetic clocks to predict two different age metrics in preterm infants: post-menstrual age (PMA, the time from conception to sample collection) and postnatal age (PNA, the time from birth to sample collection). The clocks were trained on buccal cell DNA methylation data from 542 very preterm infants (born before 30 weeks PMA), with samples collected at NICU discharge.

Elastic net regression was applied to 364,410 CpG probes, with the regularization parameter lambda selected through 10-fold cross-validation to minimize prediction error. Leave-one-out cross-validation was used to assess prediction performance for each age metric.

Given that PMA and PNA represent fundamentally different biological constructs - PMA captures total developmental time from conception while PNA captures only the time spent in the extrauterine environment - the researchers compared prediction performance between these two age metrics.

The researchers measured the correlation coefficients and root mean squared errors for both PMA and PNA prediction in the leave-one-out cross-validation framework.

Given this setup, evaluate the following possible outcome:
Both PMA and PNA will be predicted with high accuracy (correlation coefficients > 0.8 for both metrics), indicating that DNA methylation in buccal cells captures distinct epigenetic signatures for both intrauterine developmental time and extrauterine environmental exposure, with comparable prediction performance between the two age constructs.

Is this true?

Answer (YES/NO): YES